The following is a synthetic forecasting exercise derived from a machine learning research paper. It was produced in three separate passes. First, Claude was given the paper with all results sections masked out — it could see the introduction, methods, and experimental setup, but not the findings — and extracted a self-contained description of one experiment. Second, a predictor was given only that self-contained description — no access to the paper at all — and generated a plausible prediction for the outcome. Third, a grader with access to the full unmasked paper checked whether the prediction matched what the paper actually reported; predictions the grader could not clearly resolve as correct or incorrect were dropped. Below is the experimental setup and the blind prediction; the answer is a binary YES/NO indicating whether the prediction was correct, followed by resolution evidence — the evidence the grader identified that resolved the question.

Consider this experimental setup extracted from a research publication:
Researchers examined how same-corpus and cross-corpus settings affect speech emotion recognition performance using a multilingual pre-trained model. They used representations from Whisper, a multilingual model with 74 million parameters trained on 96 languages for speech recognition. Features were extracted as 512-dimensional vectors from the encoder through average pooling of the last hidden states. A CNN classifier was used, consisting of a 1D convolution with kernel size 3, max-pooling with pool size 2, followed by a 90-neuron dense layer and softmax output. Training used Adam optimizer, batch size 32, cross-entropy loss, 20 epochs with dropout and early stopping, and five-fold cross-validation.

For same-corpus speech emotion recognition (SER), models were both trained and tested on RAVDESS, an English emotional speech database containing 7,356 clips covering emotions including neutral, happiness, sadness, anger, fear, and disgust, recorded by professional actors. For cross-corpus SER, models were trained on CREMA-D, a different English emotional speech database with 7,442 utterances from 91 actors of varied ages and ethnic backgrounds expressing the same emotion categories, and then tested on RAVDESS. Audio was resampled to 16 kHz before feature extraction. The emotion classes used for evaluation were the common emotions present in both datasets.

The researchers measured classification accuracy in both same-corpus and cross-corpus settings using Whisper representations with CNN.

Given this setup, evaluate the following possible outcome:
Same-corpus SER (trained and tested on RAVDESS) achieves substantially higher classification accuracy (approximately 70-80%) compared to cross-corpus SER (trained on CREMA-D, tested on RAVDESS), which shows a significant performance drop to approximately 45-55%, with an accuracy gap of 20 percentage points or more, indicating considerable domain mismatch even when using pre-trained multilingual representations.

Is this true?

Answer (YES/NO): NO